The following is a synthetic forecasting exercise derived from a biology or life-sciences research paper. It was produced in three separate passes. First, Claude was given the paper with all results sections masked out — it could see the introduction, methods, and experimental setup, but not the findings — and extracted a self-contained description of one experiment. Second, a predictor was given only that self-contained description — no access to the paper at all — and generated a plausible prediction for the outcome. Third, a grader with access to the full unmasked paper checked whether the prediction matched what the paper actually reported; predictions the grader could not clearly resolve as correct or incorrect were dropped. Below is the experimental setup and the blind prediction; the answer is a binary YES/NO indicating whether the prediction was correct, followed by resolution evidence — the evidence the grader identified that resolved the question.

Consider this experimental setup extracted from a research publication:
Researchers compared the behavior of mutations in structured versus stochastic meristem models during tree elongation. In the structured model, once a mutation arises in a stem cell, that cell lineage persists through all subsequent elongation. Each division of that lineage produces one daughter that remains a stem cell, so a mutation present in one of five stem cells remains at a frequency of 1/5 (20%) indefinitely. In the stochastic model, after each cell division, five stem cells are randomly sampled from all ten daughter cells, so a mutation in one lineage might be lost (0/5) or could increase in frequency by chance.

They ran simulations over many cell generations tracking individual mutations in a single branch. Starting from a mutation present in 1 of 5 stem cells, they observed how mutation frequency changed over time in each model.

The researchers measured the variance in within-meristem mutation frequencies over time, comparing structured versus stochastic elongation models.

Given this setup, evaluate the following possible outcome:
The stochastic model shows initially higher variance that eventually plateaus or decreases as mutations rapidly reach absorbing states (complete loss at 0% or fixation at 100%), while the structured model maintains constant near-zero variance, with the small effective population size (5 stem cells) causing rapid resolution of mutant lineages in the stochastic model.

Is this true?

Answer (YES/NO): NO